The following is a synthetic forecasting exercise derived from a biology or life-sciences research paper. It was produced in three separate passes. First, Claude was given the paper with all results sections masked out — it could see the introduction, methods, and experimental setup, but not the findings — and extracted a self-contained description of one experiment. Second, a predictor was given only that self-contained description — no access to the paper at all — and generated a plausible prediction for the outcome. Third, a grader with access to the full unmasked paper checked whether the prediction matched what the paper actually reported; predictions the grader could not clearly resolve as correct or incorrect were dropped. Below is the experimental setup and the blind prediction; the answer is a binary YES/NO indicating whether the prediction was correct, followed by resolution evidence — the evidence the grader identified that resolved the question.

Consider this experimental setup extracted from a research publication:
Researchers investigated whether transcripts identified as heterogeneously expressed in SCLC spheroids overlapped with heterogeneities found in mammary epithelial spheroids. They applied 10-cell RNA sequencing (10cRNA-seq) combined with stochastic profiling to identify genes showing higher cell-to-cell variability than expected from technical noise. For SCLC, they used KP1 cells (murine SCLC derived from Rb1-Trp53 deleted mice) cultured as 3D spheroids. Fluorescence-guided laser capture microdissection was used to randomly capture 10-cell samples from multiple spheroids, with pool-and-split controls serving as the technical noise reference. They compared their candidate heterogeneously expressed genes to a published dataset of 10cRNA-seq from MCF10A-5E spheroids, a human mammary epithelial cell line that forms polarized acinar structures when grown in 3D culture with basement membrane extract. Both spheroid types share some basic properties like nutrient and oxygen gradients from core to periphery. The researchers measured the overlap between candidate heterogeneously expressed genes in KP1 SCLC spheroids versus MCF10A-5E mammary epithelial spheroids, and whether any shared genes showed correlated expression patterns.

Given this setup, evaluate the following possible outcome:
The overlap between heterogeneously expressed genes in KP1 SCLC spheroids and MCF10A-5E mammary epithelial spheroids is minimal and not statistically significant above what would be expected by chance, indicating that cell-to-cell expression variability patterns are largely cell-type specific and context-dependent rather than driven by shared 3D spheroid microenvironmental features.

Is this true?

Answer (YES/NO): NO